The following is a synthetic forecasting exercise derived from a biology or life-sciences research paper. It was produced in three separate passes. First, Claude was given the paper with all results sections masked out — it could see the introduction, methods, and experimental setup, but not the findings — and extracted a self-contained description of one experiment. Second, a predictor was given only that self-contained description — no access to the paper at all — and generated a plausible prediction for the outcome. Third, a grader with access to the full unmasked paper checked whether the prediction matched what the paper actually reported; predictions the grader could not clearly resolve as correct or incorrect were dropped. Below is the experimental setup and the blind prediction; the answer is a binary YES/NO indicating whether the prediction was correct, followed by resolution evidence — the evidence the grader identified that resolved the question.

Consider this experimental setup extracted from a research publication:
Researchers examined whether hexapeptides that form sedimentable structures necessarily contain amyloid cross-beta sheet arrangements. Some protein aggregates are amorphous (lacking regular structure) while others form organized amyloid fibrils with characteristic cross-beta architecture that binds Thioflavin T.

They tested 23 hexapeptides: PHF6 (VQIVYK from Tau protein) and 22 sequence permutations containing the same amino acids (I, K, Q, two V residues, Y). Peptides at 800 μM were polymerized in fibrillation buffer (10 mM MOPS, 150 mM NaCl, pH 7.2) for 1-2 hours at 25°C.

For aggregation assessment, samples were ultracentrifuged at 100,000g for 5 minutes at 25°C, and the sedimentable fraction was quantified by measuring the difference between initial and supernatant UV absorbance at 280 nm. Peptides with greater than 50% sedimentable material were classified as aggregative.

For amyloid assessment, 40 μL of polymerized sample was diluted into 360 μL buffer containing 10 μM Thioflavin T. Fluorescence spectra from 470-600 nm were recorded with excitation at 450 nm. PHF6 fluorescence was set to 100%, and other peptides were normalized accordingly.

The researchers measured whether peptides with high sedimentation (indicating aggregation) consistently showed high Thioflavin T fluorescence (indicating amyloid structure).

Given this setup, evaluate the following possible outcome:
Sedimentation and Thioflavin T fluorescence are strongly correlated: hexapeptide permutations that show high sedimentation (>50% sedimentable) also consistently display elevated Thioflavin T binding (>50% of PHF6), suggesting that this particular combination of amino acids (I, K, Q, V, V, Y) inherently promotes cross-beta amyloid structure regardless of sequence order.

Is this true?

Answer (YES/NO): NO